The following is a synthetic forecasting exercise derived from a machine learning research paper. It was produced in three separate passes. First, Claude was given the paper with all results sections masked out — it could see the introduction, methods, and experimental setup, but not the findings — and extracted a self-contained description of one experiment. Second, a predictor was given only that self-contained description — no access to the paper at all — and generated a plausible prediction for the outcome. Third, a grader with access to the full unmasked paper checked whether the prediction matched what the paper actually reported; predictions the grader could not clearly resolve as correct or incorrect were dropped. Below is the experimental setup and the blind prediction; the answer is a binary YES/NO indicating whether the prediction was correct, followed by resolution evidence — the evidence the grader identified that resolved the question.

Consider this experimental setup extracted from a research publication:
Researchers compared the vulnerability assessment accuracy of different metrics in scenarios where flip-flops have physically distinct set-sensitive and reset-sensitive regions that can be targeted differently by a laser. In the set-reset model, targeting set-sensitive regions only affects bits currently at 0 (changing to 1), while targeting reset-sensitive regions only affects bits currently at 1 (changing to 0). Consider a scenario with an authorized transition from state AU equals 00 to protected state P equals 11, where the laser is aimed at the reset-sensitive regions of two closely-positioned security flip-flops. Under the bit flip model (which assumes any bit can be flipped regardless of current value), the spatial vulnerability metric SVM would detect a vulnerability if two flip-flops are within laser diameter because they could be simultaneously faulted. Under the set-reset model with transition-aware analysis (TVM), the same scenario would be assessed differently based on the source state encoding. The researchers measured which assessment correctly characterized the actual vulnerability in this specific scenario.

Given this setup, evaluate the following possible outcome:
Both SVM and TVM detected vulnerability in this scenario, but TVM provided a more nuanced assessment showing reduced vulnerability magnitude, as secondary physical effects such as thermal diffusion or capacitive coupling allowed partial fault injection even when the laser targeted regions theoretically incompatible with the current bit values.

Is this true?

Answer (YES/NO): NO